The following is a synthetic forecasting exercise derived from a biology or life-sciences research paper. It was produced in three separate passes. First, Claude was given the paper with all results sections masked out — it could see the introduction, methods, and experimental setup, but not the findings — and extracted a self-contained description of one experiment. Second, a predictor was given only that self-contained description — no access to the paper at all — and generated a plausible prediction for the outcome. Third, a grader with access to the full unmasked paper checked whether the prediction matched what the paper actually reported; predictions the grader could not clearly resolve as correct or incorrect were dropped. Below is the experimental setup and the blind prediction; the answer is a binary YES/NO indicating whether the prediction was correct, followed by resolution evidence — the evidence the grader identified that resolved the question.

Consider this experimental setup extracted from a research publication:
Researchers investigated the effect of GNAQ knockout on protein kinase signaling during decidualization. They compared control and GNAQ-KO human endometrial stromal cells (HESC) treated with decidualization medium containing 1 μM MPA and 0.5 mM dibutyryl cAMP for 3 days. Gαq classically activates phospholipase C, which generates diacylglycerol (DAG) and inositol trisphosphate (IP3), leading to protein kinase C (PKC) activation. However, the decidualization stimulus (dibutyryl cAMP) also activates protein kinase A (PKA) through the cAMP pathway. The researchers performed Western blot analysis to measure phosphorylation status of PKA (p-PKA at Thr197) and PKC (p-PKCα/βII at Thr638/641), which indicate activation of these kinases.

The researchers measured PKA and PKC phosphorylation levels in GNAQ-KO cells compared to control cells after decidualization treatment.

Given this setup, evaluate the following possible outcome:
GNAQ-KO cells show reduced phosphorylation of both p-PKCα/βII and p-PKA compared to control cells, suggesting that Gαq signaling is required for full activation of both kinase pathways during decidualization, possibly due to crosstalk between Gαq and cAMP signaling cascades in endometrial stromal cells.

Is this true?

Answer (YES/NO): NO